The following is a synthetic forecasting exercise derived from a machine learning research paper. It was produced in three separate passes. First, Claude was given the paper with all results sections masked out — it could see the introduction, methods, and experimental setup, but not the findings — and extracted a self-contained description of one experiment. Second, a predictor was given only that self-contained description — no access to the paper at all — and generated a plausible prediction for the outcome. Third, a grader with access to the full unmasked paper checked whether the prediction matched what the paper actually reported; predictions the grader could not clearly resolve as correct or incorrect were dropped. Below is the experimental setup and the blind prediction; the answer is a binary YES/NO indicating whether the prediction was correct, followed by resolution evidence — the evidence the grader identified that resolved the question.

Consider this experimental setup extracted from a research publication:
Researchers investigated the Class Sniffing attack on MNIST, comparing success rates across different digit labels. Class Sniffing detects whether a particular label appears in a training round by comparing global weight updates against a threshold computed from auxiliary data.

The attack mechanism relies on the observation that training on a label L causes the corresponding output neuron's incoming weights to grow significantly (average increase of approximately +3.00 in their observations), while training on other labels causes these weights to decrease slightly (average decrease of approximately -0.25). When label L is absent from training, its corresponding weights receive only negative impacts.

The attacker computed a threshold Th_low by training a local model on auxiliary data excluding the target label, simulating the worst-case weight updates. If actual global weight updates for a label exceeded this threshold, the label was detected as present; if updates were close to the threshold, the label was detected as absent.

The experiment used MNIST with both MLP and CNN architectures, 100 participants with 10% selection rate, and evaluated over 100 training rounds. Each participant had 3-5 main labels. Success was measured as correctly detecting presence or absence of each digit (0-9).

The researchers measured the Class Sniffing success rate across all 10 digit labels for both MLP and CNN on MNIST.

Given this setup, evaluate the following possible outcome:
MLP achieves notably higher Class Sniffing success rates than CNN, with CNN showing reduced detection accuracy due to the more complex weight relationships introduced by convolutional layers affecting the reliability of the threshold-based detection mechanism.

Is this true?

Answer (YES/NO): NO